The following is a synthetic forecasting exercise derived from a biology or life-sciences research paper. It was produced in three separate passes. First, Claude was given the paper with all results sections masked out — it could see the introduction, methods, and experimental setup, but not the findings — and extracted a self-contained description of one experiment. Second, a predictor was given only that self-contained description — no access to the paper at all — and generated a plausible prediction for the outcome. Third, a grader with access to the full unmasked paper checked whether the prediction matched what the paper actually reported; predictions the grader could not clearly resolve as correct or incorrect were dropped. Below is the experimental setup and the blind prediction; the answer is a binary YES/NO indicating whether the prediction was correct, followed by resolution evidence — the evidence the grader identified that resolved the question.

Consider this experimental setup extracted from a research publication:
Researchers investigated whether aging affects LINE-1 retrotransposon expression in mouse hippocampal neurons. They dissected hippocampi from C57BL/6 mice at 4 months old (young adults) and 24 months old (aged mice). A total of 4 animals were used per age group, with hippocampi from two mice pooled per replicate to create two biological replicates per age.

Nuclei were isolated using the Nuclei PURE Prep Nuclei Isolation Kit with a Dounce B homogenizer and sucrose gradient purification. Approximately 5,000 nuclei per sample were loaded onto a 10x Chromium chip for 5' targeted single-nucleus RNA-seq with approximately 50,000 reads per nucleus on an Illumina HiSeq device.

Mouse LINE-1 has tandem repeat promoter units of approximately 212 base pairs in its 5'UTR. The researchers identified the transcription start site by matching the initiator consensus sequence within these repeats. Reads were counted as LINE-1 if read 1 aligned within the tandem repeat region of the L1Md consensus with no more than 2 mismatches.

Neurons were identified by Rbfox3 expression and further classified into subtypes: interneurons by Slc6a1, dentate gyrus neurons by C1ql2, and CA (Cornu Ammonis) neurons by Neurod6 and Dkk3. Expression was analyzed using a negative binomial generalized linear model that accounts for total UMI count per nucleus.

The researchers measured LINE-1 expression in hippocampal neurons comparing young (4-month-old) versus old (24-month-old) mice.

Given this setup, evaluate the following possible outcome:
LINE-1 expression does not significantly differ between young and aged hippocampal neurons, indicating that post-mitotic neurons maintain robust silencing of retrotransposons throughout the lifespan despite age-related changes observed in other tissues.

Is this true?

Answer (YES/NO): NO